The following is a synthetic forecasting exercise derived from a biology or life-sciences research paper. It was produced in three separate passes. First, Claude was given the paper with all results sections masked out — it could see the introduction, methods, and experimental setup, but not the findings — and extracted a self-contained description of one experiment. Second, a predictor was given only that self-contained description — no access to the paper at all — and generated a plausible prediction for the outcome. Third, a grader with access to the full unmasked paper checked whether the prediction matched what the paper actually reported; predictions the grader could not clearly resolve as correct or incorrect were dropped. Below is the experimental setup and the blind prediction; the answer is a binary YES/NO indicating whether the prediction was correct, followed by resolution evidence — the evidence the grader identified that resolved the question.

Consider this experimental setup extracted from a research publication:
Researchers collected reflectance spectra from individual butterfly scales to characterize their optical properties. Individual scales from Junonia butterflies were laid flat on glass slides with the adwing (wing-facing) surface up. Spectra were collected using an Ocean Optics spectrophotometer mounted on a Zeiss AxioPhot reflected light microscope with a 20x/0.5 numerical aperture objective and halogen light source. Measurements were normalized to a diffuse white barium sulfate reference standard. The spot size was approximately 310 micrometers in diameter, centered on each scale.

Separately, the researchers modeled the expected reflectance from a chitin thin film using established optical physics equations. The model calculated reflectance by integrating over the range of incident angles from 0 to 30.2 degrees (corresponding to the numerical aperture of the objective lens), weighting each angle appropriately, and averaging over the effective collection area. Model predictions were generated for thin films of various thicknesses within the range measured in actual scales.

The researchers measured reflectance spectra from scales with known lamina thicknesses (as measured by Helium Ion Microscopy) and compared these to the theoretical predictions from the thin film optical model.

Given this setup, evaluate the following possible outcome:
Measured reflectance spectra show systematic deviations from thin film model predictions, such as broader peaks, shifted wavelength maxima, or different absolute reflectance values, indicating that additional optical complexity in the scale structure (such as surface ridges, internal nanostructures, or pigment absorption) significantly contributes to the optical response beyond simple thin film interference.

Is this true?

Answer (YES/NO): YES